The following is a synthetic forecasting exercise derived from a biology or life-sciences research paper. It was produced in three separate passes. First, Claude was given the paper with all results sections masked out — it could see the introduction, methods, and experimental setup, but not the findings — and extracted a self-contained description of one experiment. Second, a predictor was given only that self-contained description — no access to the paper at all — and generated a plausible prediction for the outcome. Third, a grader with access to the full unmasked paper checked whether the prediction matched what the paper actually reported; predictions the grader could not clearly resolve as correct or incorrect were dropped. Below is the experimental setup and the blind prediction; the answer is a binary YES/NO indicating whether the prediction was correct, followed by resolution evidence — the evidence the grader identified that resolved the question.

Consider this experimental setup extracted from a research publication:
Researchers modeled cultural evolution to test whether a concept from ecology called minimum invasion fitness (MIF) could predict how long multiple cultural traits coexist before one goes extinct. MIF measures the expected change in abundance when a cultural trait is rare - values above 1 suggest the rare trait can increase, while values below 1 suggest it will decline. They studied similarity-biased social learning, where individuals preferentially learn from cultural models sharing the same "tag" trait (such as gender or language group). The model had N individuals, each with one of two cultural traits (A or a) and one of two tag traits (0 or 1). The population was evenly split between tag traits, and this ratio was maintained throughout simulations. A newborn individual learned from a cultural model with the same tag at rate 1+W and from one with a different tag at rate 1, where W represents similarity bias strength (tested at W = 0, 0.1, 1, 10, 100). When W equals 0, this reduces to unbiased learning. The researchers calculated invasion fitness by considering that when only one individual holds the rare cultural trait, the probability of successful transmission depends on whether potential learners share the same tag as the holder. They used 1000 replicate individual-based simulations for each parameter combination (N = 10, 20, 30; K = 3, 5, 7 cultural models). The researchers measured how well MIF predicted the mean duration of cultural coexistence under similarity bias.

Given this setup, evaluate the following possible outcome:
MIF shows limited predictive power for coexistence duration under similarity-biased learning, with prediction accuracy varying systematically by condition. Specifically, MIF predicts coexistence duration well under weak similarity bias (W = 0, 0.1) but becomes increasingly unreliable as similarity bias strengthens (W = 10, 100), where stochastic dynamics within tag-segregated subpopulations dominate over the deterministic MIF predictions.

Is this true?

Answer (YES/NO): NO